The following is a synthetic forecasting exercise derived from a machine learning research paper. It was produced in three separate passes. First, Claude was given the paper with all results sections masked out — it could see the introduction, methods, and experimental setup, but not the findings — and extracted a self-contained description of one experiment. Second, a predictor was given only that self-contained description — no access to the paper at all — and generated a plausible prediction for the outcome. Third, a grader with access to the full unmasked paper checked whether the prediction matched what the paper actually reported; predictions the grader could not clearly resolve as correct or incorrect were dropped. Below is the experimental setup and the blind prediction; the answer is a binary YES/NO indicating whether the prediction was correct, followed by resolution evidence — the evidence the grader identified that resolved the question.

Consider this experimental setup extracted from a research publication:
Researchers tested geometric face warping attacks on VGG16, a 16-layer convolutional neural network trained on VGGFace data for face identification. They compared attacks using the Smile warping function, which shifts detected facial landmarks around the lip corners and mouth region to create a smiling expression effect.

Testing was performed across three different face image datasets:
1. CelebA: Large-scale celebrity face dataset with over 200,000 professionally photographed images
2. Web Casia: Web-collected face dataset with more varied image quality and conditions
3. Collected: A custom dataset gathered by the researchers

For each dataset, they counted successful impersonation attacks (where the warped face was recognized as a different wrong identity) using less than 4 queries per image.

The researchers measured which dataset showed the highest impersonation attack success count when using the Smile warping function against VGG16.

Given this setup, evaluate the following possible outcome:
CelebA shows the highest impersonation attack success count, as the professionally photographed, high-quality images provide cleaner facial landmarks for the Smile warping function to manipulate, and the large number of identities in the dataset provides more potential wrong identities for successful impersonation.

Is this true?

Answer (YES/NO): NO